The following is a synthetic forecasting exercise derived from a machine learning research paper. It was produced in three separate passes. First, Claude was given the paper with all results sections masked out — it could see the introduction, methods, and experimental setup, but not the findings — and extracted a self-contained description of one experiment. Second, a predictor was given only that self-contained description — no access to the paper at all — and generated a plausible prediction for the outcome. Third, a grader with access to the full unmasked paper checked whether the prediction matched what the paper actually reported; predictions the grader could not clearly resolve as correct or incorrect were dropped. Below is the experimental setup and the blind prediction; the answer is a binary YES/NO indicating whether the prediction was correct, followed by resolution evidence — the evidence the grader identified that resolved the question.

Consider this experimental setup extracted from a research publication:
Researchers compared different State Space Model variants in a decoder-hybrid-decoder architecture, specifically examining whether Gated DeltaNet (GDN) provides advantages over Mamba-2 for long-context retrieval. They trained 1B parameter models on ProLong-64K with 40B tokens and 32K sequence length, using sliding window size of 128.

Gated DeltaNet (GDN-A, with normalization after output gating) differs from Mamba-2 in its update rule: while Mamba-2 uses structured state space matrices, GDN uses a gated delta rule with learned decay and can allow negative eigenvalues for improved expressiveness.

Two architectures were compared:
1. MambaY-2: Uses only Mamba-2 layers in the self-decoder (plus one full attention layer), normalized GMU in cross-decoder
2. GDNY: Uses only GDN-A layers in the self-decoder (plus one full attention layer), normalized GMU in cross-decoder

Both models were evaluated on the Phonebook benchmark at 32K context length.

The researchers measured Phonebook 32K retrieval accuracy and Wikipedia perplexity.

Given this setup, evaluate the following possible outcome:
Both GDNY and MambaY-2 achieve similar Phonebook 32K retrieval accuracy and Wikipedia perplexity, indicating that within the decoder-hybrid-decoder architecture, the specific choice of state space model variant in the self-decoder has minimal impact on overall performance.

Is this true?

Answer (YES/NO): NO